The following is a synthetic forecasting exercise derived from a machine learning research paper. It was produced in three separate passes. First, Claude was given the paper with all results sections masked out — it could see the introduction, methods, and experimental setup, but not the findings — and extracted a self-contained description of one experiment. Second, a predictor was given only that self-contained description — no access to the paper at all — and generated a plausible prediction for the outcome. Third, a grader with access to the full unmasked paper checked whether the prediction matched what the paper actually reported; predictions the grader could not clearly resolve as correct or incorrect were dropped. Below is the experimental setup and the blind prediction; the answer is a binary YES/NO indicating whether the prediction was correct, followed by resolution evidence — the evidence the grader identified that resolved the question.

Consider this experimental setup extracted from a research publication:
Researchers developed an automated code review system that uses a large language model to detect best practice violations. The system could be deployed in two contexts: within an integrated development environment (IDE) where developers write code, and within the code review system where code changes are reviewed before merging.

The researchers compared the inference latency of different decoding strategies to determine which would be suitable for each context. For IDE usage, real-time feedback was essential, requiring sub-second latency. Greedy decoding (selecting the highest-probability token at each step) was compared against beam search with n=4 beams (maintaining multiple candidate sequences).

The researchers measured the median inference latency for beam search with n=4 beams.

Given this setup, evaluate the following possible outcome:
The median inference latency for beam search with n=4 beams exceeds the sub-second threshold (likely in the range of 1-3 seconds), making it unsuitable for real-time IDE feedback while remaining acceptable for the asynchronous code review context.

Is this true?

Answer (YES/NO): YES